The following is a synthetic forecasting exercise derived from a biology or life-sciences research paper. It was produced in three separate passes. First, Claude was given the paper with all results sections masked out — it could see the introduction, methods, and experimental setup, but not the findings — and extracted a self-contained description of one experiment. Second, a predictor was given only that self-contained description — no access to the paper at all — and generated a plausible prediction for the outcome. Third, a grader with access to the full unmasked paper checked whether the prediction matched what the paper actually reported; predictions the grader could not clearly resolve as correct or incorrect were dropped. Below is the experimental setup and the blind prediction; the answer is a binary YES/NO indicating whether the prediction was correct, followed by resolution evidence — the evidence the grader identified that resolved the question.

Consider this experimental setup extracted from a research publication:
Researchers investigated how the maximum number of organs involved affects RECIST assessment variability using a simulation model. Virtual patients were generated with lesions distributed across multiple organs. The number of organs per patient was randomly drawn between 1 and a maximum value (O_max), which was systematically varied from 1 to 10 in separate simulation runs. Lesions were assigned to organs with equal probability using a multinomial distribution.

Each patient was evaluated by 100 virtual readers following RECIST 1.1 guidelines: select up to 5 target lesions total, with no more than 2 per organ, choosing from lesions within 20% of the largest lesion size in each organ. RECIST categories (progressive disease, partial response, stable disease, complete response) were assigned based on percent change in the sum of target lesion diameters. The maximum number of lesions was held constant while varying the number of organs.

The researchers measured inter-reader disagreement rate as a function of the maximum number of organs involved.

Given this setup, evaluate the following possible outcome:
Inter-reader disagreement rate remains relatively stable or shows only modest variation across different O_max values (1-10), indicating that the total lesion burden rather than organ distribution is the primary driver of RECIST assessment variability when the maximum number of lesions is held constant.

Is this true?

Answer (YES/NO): NO